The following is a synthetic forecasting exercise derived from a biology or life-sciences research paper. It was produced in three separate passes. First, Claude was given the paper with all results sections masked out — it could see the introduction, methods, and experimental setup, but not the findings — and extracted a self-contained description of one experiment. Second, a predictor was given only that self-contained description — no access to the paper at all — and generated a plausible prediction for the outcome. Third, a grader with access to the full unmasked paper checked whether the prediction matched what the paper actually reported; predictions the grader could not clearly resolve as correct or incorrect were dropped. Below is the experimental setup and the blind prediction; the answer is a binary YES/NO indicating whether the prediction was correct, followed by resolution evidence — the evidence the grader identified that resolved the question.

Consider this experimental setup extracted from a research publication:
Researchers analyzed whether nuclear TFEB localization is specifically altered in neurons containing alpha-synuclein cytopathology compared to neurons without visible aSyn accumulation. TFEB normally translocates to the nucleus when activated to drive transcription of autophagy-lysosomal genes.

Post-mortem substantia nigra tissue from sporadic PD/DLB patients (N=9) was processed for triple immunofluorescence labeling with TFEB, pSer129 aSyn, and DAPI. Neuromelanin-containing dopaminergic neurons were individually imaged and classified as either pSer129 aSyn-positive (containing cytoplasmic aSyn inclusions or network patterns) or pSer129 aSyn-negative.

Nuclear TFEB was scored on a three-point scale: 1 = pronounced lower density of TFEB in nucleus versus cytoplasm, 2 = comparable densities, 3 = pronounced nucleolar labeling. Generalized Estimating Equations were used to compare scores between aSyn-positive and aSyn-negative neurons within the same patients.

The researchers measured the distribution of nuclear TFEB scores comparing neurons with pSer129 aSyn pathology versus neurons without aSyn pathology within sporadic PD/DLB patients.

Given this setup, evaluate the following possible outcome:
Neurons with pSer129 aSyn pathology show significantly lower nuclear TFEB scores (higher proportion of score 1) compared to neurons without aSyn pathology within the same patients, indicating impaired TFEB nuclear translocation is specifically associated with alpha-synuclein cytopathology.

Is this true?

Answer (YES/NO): YES